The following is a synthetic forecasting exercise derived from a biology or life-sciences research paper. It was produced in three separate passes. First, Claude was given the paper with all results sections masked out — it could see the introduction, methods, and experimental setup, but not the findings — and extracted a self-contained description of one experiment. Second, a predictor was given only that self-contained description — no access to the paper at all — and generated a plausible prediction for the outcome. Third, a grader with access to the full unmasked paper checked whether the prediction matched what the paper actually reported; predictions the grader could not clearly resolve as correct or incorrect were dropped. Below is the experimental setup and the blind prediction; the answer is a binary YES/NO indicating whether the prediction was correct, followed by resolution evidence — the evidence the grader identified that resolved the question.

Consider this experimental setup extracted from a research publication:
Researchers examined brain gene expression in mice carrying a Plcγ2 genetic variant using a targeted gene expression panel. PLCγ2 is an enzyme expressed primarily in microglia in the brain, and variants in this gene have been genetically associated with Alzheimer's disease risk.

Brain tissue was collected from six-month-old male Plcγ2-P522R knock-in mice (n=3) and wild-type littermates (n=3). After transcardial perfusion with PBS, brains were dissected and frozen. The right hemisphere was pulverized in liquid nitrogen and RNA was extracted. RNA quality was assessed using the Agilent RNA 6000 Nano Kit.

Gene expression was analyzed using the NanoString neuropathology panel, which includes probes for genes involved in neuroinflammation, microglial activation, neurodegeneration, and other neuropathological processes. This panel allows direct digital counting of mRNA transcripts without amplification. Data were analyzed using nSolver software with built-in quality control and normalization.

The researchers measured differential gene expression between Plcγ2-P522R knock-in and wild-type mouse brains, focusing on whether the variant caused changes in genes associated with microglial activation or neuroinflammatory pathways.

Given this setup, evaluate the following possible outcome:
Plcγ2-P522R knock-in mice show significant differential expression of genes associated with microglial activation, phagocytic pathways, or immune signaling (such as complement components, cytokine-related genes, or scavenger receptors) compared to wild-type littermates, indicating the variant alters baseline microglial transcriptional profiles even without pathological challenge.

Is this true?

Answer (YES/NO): YES